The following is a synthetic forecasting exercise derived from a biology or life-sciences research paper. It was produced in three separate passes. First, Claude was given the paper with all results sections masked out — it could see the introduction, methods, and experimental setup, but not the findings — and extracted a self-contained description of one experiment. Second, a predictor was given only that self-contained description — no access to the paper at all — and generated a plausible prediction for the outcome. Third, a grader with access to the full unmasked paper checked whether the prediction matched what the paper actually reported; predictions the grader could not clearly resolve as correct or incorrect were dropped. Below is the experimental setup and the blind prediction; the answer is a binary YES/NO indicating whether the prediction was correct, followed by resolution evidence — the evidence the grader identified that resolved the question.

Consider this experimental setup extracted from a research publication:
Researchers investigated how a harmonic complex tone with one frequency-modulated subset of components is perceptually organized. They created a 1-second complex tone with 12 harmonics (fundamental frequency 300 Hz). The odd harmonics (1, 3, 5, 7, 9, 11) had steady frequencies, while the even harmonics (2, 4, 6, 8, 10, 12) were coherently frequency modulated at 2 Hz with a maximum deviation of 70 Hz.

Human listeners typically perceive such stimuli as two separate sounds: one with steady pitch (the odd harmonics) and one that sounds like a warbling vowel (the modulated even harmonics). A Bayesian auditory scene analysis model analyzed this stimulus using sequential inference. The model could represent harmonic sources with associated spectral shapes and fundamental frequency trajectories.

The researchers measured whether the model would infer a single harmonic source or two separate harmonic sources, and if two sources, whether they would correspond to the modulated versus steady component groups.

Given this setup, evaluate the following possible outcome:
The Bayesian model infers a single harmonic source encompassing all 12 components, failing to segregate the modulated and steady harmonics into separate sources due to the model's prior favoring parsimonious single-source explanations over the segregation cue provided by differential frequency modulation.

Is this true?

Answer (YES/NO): NO